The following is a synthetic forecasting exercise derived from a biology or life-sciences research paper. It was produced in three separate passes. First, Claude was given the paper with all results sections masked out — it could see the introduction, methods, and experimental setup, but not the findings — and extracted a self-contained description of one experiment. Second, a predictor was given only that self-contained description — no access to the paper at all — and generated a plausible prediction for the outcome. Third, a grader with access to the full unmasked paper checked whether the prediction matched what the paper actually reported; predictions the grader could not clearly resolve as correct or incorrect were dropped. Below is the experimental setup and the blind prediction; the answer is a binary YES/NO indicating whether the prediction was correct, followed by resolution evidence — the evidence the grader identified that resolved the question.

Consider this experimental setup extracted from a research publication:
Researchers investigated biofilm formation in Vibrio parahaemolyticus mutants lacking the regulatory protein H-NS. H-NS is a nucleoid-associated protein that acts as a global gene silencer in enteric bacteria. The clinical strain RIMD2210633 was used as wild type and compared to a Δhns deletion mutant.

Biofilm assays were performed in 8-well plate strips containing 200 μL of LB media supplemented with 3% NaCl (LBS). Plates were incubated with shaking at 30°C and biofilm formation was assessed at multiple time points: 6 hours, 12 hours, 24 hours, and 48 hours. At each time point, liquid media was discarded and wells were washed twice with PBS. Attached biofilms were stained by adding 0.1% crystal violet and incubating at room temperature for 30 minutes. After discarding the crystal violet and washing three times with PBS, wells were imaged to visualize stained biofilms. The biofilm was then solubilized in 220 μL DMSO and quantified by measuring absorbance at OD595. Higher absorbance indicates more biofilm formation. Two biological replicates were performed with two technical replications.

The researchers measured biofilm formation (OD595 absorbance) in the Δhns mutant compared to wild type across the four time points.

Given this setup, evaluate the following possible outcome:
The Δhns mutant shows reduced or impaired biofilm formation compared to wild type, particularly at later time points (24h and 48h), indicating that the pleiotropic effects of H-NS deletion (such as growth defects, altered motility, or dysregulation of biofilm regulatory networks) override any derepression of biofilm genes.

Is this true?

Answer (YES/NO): YES